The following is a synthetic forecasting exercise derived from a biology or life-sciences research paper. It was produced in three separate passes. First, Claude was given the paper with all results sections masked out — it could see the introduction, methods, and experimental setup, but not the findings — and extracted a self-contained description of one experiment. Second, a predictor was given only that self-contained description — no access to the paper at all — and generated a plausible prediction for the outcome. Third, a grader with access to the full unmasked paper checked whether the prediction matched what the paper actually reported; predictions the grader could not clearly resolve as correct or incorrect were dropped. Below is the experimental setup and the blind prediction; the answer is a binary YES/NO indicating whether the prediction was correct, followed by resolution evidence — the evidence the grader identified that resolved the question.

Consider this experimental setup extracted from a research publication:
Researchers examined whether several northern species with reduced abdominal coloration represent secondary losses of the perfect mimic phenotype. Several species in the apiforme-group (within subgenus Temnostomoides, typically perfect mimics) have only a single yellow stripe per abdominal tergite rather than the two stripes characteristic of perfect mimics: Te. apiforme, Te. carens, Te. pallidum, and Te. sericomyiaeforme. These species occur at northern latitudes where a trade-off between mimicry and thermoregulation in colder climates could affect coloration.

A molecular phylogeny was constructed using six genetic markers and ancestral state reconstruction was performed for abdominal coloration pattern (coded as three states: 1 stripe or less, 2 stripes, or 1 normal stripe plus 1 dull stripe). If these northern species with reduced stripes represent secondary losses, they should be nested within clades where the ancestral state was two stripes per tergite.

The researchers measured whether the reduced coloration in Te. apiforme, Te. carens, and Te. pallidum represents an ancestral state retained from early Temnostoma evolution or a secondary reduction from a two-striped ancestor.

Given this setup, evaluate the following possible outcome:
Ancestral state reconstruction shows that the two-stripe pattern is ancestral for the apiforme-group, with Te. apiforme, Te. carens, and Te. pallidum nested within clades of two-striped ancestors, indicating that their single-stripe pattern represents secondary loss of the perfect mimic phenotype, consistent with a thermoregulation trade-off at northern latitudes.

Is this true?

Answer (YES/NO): YES